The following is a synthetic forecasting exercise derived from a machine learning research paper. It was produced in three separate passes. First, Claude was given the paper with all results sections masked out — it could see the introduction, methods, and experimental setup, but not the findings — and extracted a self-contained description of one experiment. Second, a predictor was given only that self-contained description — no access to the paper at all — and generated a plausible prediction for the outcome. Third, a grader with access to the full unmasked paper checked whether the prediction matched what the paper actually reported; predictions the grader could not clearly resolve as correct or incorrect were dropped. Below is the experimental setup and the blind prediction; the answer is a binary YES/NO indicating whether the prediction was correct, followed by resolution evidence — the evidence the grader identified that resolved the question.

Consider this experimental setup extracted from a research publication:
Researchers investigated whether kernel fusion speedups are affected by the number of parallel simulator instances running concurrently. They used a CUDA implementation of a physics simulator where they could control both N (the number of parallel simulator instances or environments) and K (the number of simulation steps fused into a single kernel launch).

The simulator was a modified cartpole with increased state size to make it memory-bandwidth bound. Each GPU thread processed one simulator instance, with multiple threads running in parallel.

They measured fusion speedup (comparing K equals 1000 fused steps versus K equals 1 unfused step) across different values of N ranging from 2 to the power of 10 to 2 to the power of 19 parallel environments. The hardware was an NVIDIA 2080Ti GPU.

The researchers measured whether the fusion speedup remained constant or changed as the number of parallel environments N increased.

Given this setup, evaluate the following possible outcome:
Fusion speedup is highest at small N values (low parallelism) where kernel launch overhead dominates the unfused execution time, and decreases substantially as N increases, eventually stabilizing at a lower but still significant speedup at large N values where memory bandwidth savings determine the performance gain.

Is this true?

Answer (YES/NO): NO